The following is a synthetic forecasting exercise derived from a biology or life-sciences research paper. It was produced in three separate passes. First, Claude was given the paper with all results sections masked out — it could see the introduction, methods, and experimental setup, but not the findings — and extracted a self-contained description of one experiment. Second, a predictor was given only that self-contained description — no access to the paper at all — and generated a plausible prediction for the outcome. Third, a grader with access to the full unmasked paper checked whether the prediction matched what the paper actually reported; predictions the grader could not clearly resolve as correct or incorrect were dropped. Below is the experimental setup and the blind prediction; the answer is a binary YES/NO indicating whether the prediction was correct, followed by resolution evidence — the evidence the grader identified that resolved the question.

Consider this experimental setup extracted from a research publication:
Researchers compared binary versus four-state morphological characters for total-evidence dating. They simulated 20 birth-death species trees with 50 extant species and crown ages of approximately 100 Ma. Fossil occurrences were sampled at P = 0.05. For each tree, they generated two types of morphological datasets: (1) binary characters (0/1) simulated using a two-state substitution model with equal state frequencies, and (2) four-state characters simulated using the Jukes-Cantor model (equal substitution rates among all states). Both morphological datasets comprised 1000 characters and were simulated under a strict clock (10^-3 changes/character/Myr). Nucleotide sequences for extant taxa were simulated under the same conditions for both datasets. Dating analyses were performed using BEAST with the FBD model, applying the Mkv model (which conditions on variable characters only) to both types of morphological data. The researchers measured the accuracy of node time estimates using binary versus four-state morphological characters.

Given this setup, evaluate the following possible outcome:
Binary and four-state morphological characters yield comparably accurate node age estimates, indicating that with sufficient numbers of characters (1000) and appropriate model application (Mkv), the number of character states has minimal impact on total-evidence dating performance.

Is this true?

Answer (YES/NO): YES